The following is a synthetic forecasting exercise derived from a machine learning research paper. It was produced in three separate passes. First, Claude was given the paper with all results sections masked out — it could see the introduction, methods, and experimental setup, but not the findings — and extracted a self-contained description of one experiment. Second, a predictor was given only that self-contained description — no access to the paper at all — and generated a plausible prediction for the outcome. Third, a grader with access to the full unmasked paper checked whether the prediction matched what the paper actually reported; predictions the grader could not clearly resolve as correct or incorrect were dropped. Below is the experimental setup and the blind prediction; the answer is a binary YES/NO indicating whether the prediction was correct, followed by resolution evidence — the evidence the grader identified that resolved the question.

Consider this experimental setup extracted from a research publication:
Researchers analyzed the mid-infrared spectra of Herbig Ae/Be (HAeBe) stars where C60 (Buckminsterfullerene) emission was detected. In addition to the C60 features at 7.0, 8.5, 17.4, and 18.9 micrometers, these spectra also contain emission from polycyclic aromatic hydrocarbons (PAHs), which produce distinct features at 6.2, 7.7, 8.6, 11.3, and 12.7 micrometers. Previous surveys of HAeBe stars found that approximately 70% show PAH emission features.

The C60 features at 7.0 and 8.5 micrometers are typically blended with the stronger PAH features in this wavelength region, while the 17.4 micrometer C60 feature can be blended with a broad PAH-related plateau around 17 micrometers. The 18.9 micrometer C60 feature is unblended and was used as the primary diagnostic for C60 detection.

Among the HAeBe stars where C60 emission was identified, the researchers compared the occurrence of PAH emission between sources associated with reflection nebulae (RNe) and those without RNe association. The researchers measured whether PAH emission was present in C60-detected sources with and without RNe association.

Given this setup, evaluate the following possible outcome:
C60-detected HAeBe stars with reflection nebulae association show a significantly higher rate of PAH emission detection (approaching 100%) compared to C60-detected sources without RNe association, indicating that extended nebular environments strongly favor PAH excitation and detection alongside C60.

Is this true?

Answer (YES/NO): NO